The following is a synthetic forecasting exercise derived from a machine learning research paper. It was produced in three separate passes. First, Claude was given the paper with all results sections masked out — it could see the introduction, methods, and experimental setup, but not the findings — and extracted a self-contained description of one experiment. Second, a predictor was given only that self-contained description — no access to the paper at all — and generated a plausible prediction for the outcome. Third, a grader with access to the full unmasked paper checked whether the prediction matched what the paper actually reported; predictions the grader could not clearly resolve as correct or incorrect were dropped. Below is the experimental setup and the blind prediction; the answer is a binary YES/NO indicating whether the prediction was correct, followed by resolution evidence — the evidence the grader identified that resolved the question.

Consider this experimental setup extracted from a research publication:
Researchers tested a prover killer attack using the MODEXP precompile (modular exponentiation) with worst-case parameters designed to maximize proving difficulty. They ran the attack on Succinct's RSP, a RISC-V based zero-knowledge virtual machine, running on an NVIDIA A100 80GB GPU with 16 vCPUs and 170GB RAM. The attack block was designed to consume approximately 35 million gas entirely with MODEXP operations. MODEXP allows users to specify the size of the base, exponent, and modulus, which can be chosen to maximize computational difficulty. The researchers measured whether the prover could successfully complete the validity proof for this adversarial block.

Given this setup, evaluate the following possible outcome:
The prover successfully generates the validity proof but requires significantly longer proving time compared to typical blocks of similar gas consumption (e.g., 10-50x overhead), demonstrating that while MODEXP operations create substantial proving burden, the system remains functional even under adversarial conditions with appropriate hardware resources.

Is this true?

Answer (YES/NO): NO